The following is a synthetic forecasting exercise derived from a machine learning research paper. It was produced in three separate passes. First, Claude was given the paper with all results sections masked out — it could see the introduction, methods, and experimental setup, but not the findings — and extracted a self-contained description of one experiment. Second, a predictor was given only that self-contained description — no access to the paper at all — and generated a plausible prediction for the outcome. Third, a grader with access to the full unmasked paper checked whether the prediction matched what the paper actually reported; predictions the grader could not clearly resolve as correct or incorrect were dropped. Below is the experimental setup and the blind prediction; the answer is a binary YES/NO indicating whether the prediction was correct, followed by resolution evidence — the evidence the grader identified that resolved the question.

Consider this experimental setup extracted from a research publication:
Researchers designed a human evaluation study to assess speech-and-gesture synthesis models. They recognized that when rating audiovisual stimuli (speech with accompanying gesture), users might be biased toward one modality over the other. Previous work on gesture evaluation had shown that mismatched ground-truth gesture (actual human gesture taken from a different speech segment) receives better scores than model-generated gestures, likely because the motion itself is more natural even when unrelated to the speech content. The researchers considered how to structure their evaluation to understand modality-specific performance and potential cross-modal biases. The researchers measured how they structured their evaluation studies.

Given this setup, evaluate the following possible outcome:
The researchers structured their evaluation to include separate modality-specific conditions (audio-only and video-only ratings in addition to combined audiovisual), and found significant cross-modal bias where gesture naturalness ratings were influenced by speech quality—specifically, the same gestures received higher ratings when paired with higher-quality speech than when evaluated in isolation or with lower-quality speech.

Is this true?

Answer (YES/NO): NO